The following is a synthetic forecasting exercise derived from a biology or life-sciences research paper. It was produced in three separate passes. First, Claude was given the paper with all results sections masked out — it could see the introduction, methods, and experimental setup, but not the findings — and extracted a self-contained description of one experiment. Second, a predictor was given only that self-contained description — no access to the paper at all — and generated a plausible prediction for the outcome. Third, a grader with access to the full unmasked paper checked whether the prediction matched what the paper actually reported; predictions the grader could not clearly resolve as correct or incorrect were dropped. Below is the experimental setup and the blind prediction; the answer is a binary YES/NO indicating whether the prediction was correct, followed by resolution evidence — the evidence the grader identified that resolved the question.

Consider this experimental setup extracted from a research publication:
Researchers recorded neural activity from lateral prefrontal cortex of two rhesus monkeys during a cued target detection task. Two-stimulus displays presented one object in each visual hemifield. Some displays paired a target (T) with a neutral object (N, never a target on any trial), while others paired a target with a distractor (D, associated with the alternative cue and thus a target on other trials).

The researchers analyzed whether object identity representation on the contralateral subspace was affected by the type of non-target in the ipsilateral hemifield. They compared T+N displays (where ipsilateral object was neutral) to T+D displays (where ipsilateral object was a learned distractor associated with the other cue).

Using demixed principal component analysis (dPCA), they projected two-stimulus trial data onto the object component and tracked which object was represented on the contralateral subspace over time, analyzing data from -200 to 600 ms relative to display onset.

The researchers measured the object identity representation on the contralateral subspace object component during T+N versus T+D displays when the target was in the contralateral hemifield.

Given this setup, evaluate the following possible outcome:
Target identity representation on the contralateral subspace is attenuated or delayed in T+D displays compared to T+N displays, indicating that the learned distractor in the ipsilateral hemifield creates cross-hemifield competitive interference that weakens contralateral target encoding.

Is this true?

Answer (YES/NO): NO